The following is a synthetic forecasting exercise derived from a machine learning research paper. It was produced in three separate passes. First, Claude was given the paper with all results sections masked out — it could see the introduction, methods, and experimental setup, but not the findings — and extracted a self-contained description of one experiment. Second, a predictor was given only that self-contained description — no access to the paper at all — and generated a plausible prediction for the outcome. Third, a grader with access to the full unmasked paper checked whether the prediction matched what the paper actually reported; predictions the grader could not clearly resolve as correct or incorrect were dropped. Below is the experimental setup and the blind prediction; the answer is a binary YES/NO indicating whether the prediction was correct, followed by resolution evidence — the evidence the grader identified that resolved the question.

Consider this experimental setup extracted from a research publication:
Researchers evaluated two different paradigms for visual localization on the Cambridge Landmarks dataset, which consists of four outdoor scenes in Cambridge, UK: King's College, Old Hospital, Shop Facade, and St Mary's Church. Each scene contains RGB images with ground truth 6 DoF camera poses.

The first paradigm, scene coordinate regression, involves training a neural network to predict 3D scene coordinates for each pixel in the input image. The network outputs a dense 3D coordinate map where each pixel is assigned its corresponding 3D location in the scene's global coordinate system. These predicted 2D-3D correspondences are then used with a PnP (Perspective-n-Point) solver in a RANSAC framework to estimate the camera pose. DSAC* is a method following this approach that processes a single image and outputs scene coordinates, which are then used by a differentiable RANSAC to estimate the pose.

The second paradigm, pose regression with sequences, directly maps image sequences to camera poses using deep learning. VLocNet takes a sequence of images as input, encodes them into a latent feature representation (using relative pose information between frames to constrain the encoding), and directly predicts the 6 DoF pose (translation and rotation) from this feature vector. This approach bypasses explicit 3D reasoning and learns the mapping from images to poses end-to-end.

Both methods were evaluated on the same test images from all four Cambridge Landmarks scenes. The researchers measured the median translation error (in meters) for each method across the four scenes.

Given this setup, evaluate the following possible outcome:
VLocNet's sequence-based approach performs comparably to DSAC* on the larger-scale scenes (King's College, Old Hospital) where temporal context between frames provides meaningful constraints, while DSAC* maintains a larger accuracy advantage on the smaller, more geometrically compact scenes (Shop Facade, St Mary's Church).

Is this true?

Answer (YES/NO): NO